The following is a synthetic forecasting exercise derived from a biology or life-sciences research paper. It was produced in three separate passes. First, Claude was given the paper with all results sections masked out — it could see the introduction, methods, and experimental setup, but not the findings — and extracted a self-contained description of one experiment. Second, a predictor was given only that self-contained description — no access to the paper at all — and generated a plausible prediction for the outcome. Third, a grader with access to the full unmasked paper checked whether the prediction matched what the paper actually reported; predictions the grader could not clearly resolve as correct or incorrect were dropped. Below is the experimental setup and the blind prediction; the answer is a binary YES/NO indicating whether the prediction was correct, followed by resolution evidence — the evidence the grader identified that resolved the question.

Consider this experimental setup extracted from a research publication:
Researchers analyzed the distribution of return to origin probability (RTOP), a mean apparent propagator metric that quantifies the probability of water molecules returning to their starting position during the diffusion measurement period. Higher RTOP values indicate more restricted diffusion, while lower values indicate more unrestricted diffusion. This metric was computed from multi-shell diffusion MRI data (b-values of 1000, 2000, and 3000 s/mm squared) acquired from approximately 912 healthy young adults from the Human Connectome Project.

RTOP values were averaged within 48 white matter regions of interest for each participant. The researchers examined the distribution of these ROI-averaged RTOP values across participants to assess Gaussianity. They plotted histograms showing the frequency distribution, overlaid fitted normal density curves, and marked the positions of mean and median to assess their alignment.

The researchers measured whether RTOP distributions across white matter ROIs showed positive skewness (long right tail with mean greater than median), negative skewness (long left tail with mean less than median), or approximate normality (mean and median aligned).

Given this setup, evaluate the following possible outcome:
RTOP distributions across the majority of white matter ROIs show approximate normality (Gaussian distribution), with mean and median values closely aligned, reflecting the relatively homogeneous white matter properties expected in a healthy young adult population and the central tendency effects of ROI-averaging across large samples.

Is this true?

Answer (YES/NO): NO